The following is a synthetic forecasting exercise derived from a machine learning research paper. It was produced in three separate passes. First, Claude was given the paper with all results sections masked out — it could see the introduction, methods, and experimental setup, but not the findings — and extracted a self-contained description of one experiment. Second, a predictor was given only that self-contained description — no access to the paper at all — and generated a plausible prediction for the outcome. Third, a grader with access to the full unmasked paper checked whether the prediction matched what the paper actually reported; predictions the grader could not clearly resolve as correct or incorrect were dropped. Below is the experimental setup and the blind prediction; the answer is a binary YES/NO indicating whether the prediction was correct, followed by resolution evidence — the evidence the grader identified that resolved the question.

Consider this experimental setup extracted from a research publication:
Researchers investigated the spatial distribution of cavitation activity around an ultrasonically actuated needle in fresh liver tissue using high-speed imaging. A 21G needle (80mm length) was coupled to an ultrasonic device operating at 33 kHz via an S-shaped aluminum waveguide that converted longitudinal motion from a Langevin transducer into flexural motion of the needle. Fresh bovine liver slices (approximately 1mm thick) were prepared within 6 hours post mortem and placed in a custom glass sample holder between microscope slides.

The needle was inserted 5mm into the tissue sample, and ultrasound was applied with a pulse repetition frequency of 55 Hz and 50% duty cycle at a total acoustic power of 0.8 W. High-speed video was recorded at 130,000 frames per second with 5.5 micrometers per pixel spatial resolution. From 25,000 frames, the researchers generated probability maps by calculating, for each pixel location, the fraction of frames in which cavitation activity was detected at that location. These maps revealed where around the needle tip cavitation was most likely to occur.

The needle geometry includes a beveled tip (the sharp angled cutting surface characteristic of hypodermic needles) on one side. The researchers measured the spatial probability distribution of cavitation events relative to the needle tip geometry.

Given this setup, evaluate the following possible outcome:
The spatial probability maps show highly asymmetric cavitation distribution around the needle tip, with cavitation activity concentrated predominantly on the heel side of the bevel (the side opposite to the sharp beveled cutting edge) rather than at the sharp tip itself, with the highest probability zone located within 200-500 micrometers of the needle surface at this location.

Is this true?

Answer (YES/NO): NO